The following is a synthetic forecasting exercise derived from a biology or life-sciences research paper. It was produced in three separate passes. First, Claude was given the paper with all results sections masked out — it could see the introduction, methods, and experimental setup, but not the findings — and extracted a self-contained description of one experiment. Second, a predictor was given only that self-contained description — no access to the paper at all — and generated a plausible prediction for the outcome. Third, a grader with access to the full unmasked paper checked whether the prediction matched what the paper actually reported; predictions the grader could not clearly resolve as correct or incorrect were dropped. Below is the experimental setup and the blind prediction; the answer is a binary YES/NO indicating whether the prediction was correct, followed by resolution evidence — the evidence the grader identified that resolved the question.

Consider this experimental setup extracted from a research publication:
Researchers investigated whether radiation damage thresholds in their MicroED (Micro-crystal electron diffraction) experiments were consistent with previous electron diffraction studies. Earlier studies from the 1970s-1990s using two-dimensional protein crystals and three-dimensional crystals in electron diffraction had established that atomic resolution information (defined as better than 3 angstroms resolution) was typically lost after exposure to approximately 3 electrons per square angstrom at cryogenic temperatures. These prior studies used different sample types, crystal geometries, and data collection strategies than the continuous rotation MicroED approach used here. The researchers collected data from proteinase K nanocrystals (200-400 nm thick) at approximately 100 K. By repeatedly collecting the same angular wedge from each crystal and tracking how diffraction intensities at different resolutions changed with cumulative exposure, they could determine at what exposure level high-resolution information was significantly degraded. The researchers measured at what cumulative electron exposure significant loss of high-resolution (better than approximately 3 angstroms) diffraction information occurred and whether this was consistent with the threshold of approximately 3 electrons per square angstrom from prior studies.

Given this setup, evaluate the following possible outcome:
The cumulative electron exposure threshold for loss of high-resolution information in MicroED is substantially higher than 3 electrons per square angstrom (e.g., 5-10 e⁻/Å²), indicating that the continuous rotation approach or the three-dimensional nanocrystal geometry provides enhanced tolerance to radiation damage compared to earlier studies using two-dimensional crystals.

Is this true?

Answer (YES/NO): NO